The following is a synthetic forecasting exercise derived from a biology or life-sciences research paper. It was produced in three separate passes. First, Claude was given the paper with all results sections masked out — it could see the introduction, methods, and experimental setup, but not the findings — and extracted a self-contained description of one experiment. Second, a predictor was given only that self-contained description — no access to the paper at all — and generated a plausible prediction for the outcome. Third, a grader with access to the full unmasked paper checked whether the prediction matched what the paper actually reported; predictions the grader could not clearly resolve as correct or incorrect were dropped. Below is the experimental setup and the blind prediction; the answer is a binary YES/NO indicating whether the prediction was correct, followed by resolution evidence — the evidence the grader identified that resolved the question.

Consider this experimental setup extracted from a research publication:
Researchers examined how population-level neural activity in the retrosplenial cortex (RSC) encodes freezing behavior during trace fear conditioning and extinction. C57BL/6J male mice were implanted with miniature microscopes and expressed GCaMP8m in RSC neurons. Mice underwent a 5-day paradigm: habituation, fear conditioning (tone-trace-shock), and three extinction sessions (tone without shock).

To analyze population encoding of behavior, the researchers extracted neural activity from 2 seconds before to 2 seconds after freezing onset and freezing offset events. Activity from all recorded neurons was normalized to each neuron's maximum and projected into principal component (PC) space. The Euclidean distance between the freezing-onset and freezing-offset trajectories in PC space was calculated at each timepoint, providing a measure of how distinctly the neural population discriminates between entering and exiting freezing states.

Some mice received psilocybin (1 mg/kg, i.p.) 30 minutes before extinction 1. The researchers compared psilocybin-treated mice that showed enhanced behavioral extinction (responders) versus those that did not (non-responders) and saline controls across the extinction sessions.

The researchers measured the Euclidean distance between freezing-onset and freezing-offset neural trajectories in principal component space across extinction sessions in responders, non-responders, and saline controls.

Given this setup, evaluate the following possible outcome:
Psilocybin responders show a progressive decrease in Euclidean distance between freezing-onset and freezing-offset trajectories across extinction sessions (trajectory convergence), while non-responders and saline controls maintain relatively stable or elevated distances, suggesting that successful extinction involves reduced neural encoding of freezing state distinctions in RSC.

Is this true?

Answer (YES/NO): NO